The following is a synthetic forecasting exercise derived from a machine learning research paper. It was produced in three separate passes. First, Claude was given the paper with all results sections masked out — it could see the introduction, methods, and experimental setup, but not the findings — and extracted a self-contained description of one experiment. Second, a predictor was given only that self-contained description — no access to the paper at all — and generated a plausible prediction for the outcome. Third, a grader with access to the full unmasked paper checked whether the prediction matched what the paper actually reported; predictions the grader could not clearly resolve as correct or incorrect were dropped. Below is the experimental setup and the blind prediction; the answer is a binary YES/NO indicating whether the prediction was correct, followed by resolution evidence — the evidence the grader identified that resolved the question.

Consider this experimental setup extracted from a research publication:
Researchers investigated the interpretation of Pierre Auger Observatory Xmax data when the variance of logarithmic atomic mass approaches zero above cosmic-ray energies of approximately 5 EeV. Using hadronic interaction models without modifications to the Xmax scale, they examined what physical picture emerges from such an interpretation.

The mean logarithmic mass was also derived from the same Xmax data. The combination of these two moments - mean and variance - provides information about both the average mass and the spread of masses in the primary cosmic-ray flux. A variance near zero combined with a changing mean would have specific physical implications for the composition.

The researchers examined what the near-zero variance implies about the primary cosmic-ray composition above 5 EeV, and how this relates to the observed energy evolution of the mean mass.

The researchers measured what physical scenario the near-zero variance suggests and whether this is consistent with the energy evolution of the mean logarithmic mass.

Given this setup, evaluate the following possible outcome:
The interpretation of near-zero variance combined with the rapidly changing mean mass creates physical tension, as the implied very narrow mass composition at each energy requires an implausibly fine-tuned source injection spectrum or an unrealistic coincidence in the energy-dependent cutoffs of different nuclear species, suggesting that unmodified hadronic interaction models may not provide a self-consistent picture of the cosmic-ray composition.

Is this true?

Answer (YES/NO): YES